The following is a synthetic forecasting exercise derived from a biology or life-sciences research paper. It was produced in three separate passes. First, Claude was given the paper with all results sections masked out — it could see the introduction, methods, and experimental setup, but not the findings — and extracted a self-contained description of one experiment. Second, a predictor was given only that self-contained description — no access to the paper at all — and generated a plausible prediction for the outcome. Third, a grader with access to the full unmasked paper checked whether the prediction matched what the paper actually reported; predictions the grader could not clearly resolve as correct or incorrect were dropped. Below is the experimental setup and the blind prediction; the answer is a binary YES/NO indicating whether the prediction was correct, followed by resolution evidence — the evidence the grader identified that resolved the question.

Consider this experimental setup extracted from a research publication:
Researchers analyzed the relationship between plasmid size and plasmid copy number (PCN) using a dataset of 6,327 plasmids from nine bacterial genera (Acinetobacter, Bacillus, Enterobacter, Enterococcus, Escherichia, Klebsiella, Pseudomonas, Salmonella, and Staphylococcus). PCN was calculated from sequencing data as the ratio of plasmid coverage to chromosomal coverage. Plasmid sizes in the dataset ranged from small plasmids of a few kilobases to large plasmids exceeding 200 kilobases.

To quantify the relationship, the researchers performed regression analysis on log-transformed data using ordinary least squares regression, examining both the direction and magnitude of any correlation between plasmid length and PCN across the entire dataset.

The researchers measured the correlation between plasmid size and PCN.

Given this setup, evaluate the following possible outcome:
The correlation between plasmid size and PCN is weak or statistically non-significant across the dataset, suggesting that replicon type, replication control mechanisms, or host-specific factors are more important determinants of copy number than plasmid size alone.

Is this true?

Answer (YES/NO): NO